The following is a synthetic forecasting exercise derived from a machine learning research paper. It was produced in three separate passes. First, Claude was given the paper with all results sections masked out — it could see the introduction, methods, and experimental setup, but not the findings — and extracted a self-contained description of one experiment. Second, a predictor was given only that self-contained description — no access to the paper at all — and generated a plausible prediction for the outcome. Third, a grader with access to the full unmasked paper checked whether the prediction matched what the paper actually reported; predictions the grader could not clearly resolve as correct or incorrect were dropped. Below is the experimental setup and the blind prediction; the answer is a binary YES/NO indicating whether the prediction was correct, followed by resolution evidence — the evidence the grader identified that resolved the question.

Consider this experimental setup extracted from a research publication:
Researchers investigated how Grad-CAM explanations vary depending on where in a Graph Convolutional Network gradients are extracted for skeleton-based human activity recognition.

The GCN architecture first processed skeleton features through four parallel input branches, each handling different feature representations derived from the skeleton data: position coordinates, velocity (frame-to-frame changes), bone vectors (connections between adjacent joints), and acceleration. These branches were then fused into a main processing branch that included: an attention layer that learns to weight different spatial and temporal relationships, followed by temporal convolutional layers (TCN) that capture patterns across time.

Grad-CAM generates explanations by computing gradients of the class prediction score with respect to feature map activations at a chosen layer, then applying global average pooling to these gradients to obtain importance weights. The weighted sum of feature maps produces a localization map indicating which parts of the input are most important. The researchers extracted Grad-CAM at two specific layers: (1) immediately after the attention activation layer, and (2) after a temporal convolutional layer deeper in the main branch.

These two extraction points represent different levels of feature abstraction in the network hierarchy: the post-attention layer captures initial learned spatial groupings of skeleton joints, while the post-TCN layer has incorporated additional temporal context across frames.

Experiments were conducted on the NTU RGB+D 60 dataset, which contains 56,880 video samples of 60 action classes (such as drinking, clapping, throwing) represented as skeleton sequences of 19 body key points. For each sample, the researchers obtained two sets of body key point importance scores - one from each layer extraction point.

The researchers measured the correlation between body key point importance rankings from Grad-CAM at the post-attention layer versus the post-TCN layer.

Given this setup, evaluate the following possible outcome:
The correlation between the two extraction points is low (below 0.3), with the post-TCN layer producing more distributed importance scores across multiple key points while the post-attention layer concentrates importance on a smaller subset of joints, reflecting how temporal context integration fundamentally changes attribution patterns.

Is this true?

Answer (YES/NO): YES